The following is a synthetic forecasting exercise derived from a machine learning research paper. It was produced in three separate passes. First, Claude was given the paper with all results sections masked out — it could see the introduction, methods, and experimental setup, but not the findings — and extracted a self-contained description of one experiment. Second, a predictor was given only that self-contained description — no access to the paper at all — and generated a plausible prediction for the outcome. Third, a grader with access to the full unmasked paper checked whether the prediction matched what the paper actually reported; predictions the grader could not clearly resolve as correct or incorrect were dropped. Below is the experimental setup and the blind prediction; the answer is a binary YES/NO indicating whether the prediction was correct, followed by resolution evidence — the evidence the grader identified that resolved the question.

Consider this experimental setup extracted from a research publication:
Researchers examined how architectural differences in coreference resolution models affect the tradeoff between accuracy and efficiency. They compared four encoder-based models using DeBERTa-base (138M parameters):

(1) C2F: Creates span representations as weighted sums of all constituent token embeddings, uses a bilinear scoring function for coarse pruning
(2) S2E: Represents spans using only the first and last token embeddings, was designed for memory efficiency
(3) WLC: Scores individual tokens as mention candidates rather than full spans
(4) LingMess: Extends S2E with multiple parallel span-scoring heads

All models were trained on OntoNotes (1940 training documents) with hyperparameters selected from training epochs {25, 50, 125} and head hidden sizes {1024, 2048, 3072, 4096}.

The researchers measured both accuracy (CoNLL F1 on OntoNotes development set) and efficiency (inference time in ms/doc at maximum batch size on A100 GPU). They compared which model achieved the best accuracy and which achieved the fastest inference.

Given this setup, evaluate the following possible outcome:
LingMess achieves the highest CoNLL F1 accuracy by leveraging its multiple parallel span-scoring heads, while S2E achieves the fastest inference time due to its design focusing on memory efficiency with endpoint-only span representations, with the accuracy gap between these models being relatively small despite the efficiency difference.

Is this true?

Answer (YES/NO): YES